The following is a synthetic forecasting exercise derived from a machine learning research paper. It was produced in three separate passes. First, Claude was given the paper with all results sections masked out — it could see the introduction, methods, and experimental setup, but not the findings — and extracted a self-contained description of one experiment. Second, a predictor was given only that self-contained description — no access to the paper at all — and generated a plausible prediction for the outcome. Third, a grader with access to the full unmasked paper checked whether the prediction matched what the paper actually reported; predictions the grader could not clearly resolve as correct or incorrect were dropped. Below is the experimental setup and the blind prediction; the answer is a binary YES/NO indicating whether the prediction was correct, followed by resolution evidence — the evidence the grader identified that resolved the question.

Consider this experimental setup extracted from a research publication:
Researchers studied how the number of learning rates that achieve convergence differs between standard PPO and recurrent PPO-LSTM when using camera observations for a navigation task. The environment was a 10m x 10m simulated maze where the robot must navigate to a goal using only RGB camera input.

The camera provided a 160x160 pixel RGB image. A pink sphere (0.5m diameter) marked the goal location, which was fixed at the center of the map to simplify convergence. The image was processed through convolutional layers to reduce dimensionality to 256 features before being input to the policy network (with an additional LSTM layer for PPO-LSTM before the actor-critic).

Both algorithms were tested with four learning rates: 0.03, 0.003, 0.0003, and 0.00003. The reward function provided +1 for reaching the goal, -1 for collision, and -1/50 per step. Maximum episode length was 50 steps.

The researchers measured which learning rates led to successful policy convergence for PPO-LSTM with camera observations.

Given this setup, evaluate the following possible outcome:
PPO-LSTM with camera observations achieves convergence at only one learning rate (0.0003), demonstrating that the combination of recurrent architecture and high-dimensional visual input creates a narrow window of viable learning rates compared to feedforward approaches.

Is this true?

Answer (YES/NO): YES